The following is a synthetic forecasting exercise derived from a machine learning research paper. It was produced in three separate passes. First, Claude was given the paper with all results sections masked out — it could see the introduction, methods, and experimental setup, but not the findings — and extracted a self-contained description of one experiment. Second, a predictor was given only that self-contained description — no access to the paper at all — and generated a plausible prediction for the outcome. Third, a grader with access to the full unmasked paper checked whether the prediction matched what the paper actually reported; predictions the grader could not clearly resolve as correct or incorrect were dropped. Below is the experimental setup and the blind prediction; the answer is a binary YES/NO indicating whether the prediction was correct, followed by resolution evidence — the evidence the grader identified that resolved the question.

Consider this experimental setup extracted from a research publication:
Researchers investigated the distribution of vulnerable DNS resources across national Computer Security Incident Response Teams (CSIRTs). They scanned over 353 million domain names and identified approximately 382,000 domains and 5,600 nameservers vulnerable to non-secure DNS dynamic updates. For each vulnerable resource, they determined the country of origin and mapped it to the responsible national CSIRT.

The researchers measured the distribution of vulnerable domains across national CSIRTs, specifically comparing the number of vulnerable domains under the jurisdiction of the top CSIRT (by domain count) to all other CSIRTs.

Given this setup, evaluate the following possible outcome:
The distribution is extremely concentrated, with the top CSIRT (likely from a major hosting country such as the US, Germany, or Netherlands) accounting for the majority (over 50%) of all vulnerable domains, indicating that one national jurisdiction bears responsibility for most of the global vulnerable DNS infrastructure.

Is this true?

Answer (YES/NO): NO